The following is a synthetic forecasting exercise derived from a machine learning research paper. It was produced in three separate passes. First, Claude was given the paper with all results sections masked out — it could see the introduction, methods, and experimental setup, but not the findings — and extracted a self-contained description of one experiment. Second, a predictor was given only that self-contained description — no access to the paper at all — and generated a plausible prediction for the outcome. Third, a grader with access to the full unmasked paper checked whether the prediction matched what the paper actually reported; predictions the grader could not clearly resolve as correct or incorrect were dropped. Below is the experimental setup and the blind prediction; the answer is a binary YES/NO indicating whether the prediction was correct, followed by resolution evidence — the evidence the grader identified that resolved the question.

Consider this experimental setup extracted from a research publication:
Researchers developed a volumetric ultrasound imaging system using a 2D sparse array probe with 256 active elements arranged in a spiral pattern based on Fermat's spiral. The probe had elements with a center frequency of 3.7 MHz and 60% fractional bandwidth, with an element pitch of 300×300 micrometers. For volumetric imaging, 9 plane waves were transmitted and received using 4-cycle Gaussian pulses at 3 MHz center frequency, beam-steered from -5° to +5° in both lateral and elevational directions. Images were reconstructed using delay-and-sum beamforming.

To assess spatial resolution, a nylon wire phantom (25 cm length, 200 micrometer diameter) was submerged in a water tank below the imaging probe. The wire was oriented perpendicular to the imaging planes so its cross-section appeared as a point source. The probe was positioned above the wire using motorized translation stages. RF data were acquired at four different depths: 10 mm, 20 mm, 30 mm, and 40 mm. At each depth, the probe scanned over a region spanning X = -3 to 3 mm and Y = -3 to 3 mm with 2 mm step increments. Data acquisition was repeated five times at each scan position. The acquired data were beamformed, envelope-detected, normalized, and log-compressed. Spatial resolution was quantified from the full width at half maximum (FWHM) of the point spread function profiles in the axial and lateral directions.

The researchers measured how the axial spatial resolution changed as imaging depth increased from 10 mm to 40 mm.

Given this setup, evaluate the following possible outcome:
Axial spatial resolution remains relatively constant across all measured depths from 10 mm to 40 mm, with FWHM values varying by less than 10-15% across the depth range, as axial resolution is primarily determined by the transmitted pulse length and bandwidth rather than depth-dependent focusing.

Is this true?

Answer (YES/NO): NO